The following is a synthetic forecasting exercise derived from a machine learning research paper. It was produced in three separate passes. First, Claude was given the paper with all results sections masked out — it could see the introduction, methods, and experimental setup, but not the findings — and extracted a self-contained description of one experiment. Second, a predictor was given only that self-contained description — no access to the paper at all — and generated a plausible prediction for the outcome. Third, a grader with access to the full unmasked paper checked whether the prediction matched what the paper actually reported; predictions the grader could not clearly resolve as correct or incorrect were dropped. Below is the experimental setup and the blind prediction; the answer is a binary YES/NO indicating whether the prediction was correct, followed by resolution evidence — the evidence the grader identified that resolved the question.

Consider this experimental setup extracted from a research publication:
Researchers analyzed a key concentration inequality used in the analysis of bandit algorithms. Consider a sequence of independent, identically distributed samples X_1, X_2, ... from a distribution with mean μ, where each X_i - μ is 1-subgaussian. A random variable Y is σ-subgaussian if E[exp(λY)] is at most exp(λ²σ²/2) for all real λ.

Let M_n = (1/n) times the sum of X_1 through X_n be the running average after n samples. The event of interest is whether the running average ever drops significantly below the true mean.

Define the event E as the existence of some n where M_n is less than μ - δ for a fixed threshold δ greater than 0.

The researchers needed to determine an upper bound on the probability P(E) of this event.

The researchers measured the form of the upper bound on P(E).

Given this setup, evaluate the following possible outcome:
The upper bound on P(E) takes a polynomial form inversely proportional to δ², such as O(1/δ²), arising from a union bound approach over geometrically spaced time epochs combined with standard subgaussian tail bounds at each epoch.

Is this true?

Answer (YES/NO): NO